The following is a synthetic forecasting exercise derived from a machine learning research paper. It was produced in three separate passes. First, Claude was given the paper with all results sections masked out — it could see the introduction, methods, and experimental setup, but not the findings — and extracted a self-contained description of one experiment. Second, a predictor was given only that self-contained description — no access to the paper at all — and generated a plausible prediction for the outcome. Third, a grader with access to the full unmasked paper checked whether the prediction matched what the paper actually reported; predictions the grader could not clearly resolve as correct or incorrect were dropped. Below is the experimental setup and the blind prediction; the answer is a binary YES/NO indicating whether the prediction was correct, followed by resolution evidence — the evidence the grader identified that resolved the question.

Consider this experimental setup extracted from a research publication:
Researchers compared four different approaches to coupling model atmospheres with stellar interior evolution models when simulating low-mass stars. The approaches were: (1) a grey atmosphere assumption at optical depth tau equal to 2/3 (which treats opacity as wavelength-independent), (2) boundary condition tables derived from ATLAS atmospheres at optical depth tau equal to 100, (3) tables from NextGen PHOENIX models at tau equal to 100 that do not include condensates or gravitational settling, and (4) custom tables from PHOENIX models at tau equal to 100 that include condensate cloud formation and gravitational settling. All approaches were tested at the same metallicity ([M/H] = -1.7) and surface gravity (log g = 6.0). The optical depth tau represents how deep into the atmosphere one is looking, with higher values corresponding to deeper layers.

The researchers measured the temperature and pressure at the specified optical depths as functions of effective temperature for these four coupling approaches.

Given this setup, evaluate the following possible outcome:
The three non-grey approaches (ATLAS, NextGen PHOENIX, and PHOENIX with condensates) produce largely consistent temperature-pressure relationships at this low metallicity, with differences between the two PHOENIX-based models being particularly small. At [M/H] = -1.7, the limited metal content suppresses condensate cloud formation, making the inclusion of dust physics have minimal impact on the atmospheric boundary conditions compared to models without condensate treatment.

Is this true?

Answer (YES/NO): NO